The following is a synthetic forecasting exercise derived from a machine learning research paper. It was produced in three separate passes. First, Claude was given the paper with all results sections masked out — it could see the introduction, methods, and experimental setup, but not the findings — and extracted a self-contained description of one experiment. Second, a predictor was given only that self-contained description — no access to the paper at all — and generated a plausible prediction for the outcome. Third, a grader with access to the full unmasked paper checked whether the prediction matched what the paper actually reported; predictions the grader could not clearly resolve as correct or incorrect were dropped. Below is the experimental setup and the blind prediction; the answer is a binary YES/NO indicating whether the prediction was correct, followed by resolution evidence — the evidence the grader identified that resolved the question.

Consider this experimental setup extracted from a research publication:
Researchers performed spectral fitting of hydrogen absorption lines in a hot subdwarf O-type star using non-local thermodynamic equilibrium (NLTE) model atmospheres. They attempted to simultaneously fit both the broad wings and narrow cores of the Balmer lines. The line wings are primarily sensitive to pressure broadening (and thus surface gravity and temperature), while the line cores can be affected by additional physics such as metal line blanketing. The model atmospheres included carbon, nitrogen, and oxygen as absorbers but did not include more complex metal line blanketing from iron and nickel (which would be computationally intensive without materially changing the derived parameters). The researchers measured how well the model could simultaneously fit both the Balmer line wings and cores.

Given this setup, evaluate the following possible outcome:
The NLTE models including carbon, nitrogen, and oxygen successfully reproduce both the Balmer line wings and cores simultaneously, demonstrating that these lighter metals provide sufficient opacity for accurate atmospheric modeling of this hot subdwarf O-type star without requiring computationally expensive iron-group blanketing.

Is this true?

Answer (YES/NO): NO